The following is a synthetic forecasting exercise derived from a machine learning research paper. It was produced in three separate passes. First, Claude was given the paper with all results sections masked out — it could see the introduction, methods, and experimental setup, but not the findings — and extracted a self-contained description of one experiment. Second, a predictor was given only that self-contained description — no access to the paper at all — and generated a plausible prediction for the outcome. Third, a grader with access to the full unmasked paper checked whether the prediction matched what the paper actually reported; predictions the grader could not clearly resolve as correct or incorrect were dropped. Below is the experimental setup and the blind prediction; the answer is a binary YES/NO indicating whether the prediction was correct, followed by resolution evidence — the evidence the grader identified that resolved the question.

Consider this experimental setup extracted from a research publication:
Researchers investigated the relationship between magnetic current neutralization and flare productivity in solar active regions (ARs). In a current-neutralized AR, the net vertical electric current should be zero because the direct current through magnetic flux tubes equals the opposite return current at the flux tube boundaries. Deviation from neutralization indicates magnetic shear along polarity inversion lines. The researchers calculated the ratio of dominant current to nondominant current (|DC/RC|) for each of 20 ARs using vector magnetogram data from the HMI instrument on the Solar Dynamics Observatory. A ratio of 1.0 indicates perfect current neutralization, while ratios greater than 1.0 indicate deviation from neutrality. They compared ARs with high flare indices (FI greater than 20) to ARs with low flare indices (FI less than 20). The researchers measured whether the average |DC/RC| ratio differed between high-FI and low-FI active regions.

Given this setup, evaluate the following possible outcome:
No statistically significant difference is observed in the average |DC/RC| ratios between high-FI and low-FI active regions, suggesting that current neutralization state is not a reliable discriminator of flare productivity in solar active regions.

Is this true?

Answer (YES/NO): NO